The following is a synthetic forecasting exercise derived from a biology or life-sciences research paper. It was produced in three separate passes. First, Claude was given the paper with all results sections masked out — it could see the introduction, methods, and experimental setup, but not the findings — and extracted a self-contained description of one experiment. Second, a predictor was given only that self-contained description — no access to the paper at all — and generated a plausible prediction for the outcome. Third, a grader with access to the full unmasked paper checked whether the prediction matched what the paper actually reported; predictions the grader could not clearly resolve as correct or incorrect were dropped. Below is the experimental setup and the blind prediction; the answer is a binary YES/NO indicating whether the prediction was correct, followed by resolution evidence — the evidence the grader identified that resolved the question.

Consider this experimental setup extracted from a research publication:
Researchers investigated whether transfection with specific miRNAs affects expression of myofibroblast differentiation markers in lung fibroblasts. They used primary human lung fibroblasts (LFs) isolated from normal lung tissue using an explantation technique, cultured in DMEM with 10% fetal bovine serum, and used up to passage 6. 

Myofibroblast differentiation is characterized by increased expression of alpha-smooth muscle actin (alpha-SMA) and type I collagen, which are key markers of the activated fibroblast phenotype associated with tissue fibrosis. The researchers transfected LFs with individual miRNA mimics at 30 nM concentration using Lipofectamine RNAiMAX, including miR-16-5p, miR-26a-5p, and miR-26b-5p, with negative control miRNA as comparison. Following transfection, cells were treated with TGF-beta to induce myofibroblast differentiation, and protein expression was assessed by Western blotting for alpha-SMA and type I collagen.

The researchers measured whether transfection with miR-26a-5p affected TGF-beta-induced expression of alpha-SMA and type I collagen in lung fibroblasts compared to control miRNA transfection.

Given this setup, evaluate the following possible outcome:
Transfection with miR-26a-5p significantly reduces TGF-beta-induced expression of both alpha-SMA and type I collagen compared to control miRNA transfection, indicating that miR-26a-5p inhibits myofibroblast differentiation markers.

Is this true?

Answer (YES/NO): YES